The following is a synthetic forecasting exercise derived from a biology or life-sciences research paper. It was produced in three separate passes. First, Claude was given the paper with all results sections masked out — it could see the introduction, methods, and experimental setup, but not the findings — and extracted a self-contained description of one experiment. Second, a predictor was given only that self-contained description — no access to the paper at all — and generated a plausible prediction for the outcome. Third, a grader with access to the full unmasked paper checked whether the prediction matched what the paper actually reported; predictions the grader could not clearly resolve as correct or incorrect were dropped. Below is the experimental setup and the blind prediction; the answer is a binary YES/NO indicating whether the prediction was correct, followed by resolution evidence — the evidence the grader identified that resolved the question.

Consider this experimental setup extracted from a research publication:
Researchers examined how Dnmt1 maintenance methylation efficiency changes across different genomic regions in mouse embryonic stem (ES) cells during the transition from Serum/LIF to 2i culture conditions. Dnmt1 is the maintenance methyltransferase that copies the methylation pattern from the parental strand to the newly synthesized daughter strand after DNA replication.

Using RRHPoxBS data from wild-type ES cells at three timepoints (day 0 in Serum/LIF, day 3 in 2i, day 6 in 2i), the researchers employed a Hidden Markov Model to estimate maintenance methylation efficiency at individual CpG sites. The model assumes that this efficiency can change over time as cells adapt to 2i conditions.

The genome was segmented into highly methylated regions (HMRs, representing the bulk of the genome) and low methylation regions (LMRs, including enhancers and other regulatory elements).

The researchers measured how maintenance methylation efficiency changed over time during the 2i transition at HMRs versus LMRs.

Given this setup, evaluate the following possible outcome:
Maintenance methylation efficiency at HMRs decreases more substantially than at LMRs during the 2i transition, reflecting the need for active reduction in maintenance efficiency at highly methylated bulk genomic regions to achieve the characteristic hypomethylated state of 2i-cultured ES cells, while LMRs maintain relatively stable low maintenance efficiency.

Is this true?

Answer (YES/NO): NO